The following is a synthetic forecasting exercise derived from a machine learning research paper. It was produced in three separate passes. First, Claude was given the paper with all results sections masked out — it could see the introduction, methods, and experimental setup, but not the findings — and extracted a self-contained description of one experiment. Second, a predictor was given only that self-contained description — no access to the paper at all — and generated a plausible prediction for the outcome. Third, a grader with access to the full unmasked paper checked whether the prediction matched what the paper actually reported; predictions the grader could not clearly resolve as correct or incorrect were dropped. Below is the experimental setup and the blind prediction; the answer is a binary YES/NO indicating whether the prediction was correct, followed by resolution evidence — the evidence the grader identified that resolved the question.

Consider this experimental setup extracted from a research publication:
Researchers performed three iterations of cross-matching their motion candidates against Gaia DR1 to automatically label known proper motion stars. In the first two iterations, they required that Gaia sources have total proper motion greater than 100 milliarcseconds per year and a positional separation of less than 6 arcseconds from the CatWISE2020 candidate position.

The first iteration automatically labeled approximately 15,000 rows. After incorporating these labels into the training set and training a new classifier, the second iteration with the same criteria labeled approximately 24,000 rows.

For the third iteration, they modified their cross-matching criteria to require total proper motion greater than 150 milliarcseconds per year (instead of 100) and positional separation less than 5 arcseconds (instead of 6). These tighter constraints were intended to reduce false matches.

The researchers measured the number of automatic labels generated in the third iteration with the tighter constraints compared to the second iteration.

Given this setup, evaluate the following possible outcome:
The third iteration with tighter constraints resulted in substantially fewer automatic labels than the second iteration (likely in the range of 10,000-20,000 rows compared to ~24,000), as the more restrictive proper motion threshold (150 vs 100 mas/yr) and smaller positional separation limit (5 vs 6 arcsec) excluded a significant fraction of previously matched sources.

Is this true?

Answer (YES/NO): YES